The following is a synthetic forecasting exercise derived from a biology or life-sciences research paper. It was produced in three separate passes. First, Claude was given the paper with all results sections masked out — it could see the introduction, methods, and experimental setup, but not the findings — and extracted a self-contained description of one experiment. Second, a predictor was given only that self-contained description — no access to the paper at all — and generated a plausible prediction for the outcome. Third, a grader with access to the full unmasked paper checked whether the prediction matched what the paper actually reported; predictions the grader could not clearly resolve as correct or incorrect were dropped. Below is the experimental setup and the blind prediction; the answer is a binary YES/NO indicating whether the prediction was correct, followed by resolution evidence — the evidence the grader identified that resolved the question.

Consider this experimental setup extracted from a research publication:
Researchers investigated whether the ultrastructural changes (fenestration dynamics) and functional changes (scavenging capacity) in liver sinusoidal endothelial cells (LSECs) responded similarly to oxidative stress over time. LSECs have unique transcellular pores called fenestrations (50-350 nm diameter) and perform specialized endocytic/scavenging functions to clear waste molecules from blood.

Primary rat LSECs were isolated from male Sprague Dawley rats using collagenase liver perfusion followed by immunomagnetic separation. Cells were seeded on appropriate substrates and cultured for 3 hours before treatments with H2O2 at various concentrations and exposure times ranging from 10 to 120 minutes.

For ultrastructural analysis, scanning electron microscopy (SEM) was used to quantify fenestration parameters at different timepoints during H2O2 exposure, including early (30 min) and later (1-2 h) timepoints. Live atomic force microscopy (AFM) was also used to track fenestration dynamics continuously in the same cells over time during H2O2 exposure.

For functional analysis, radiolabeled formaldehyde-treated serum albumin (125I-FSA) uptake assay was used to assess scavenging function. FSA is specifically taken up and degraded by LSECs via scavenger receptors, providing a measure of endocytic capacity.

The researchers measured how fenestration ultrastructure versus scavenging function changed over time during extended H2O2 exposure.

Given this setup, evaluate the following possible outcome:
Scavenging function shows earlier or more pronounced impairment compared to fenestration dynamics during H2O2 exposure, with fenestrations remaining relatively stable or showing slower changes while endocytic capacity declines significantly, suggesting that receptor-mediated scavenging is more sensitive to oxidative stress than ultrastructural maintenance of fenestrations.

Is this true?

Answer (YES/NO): NO